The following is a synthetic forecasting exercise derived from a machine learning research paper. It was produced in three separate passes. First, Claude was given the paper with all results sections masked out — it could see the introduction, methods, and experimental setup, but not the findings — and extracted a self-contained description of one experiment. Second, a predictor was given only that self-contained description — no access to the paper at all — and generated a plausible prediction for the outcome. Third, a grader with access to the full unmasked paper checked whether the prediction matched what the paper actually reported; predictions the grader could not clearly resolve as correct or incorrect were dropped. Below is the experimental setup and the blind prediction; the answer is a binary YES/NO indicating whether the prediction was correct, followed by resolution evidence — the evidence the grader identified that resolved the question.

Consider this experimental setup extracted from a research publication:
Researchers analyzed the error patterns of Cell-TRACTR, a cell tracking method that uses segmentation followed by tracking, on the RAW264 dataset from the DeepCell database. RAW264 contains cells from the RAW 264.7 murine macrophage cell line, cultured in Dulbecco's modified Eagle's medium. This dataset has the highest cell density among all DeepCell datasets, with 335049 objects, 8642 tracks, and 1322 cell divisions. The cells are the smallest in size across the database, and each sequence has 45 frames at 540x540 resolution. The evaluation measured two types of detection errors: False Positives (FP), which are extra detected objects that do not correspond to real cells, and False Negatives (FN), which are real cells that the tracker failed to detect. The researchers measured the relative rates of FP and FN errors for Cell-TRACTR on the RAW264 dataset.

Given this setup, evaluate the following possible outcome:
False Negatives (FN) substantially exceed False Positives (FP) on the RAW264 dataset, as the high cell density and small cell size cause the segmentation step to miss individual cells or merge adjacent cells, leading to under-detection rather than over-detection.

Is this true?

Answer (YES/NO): NO